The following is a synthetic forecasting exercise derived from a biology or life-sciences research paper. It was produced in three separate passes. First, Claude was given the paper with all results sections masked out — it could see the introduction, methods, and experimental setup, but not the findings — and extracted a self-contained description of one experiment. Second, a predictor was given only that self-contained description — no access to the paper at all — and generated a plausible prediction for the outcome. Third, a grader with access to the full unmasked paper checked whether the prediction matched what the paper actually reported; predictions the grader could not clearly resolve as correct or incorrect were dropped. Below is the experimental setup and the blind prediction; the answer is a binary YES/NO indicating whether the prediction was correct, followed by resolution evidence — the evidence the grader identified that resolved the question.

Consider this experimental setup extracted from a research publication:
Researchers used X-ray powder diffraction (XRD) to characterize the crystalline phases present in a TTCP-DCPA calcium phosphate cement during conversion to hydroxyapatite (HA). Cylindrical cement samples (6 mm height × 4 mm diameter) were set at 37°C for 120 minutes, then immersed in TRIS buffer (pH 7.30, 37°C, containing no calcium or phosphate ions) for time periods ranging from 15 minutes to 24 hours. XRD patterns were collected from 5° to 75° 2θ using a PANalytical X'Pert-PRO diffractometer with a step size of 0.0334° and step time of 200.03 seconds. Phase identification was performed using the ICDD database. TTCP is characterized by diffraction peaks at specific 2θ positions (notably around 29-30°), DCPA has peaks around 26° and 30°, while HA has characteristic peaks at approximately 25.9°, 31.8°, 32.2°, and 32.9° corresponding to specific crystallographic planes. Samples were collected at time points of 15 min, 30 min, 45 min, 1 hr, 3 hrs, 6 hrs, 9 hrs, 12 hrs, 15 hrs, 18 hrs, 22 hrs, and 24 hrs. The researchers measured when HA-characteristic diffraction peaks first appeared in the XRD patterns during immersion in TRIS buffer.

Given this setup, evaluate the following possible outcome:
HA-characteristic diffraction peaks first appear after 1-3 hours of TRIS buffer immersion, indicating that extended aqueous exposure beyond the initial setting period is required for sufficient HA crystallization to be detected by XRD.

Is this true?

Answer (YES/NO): YES